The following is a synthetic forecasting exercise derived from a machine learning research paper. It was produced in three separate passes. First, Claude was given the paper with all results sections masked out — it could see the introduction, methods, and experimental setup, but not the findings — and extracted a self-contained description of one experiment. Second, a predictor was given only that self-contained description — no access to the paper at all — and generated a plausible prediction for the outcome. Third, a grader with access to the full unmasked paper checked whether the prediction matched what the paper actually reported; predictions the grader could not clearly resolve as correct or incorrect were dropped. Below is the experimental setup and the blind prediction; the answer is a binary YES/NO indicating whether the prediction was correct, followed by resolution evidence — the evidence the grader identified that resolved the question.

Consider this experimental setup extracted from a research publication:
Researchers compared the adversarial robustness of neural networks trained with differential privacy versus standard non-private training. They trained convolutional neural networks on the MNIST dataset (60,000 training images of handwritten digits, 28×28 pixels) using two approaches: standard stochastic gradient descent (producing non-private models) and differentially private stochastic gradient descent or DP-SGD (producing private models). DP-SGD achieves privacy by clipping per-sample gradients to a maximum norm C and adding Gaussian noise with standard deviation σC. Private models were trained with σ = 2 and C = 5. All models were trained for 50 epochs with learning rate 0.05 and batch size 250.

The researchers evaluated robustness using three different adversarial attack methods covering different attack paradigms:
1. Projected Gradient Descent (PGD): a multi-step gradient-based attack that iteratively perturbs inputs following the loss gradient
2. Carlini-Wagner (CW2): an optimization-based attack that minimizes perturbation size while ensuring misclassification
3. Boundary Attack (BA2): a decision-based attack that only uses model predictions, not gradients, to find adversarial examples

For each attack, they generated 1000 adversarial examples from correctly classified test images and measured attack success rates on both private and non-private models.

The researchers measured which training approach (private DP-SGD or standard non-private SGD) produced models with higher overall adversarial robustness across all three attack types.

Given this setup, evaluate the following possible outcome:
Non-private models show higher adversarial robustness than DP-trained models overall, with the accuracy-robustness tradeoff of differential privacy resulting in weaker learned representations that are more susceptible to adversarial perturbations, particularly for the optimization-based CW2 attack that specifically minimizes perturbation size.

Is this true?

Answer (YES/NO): YES